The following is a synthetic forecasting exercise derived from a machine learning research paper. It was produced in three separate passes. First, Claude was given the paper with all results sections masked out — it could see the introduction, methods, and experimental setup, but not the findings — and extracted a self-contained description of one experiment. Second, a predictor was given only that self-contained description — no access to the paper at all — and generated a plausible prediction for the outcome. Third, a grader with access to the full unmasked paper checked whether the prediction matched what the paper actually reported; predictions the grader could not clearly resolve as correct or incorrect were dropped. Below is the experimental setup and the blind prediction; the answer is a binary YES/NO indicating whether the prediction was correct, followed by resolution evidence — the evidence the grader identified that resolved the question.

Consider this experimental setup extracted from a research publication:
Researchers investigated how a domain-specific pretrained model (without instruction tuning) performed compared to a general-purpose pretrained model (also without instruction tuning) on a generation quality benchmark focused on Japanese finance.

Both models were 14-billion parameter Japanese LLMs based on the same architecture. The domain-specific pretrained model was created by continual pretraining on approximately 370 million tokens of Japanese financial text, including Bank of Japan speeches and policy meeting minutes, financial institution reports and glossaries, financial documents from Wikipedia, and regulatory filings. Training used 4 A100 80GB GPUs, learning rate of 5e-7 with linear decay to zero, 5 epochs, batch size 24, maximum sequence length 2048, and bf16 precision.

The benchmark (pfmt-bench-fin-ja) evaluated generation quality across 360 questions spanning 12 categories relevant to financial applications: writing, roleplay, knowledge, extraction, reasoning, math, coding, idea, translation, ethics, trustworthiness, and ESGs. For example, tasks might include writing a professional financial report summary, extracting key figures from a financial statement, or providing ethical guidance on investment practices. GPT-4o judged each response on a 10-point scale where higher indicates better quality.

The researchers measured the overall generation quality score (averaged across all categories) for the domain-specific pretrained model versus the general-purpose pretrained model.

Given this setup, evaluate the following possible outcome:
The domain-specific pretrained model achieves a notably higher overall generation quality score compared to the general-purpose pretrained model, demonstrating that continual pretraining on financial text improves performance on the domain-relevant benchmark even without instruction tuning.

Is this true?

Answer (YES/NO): NO